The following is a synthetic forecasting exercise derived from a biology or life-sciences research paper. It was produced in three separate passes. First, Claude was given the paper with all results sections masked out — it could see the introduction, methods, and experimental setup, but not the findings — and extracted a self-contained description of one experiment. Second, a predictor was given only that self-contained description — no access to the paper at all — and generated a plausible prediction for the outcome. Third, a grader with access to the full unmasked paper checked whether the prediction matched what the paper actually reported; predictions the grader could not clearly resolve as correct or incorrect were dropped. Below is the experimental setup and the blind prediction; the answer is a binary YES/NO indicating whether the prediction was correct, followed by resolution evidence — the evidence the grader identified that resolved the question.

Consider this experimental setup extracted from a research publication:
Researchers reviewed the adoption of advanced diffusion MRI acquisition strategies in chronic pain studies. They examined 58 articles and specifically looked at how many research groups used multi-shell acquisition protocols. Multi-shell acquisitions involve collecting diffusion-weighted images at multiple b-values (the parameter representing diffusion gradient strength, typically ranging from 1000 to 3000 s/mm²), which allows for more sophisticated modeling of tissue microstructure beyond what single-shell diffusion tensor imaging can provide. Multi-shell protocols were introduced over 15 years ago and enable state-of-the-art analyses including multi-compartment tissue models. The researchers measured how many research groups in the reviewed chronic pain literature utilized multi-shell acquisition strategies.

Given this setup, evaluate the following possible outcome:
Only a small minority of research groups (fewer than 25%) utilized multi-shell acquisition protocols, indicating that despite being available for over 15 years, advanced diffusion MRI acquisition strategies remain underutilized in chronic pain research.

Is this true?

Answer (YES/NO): YES